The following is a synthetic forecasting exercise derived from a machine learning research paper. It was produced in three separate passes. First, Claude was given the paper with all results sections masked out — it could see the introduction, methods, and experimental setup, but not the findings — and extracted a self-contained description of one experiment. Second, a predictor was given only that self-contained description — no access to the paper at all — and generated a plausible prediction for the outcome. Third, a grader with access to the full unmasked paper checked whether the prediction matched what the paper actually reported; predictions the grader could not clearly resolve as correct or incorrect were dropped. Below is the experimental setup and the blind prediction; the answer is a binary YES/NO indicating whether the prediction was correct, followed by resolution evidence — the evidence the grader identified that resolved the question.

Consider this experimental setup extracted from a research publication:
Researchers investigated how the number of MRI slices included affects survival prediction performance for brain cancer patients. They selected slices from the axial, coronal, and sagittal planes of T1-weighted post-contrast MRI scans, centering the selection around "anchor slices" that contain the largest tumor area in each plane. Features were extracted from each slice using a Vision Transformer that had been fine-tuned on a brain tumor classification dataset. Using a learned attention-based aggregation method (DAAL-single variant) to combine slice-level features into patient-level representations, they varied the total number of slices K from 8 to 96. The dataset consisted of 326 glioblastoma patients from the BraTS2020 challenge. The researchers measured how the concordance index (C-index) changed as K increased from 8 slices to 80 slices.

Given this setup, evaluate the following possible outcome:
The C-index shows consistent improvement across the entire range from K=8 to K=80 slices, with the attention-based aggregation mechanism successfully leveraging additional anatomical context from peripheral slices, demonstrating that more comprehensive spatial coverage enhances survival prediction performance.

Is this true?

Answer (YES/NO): NO